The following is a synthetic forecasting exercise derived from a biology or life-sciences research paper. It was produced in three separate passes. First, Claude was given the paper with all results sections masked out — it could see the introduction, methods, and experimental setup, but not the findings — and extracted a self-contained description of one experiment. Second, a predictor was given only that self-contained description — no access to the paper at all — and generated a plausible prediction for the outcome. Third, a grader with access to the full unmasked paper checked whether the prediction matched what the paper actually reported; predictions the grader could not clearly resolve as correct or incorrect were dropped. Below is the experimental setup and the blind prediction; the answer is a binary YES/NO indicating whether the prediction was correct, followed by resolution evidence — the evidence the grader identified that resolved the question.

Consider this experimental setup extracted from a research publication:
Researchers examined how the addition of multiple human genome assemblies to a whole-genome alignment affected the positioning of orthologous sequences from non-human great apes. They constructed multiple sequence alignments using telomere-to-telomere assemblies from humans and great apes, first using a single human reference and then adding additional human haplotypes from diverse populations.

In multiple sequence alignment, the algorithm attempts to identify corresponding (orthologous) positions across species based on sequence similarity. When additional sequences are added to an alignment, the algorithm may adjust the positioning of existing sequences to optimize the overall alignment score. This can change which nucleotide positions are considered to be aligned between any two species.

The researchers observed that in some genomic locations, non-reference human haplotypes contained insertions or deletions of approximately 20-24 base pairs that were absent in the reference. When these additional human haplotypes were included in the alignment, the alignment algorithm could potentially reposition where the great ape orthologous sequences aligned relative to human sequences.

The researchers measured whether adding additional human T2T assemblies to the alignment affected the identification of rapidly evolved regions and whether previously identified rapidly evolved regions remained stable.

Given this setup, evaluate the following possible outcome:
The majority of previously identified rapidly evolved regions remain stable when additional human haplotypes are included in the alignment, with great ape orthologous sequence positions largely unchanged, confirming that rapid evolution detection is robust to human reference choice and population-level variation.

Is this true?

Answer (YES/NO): NO